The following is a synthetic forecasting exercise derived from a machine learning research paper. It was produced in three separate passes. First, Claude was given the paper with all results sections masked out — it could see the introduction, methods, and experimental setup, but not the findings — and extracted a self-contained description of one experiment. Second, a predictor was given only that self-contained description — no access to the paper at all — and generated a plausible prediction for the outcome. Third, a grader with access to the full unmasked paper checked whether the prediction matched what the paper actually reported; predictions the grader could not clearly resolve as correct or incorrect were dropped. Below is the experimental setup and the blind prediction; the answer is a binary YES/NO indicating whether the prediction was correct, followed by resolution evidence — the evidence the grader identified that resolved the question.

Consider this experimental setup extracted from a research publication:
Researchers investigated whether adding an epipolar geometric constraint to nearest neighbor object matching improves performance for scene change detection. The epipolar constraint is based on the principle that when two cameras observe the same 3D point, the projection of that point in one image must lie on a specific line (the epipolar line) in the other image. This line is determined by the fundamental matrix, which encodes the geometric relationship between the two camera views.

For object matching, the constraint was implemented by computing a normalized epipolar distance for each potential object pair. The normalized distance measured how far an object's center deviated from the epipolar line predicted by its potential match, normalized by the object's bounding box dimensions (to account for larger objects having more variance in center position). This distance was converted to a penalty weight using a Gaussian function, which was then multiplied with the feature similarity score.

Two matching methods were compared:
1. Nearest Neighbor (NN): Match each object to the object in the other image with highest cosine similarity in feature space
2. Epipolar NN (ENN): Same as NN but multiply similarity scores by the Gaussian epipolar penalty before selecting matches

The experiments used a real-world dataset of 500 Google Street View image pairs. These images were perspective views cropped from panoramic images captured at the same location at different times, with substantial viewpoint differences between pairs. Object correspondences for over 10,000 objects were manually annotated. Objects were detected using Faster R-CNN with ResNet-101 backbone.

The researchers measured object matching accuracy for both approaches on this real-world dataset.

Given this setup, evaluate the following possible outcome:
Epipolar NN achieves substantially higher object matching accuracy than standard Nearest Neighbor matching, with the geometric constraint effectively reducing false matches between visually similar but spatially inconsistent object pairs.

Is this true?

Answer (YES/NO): NO